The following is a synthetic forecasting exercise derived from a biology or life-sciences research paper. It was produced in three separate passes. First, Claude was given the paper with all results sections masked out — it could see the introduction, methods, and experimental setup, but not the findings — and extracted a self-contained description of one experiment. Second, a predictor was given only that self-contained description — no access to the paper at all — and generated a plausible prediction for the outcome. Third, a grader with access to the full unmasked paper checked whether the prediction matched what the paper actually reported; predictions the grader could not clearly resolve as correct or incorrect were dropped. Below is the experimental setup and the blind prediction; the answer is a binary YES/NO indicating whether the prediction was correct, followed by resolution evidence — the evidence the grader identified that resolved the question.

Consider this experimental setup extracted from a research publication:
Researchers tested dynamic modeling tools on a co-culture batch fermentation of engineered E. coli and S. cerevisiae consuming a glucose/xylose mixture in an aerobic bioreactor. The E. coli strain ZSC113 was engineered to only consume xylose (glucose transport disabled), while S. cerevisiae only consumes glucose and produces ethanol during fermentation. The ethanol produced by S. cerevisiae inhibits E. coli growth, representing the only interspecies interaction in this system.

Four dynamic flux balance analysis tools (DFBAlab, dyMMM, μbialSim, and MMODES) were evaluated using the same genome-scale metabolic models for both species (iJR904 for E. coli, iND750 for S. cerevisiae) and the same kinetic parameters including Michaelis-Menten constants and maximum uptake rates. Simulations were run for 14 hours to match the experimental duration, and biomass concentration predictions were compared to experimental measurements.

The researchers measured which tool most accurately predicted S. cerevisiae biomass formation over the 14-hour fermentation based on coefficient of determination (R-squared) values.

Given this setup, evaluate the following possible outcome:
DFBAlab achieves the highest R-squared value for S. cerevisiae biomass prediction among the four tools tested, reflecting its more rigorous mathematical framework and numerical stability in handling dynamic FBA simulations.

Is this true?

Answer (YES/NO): NO